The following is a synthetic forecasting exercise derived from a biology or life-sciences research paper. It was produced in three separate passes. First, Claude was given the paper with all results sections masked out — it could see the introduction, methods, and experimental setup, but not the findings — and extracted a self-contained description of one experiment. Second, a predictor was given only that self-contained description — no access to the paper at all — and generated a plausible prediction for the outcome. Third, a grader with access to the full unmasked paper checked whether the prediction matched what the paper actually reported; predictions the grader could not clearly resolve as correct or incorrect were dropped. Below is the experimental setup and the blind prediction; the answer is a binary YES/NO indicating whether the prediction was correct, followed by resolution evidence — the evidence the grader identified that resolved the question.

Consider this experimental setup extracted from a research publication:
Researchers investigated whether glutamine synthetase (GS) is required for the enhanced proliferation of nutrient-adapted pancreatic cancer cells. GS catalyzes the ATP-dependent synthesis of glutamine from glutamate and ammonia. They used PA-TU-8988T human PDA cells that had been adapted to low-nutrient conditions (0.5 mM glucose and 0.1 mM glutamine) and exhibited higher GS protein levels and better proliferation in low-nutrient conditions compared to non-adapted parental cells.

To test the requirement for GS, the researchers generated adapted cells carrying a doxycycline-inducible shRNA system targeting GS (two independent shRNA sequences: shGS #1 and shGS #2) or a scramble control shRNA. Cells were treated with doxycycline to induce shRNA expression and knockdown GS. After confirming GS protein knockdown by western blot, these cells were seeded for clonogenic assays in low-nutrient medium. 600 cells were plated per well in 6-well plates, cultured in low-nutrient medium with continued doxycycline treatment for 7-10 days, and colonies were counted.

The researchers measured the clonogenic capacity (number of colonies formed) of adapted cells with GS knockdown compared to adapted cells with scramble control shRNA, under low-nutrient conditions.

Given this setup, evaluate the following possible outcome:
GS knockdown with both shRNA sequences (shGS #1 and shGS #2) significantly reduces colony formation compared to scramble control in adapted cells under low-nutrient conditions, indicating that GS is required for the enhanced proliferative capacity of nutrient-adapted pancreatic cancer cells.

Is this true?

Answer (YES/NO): YES